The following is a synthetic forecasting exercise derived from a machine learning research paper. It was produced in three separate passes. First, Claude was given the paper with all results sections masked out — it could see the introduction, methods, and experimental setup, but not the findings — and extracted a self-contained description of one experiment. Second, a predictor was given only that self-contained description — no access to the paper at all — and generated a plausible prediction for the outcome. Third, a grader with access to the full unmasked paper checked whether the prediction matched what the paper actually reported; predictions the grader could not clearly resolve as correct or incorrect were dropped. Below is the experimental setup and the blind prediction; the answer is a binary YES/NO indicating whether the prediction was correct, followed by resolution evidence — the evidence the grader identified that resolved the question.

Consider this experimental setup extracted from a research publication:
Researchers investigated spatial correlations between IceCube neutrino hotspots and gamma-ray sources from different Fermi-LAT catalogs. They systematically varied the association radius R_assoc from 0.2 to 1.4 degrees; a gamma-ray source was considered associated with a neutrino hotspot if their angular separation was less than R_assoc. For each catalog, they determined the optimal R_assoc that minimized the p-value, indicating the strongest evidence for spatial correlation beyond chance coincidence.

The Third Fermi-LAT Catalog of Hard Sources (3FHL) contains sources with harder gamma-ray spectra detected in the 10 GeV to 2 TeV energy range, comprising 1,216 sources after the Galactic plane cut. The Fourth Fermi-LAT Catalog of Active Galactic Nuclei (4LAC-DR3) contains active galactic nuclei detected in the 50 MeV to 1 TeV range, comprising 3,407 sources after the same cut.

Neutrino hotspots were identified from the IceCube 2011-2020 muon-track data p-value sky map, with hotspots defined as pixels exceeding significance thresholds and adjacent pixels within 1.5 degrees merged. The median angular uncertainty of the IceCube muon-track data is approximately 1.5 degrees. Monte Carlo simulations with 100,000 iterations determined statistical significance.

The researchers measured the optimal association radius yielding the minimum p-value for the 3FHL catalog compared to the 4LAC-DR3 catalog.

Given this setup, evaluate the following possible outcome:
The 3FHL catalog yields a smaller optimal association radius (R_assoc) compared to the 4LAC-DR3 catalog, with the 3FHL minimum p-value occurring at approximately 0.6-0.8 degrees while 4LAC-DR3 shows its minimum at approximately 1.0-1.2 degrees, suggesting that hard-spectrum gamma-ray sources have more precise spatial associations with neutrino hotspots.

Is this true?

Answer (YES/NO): NO